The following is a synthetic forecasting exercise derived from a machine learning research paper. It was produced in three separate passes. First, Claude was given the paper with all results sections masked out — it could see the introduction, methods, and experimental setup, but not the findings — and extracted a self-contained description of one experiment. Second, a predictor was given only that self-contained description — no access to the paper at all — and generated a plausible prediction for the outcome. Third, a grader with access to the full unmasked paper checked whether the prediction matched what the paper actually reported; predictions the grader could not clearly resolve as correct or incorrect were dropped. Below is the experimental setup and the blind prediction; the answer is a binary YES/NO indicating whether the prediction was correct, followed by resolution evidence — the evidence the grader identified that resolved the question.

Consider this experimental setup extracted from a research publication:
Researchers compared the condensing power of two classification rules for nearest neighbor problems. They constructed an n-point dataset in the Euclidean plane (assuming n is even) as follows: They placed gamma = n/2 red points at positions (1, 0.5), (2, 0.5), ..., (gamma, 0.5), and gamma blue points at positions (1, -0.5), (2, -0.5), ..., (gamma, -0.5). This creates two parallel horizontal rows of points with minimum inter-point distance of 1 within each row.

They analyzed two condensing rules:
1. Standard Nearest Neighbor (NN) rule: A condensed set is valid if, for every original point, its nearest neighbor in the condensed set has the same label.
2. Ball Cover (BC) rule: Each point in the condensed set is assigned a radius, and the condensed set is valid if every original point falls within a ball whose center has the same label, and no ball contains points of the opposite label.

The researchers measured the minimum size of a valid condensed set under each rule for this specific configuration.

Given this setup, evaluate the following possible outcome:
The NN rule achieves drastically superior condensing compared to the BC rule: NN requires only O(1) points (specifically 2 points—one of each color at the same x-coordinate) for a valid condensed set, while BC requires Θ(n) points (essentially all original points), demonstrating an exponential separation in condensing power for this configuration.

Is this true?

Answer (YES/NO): NO